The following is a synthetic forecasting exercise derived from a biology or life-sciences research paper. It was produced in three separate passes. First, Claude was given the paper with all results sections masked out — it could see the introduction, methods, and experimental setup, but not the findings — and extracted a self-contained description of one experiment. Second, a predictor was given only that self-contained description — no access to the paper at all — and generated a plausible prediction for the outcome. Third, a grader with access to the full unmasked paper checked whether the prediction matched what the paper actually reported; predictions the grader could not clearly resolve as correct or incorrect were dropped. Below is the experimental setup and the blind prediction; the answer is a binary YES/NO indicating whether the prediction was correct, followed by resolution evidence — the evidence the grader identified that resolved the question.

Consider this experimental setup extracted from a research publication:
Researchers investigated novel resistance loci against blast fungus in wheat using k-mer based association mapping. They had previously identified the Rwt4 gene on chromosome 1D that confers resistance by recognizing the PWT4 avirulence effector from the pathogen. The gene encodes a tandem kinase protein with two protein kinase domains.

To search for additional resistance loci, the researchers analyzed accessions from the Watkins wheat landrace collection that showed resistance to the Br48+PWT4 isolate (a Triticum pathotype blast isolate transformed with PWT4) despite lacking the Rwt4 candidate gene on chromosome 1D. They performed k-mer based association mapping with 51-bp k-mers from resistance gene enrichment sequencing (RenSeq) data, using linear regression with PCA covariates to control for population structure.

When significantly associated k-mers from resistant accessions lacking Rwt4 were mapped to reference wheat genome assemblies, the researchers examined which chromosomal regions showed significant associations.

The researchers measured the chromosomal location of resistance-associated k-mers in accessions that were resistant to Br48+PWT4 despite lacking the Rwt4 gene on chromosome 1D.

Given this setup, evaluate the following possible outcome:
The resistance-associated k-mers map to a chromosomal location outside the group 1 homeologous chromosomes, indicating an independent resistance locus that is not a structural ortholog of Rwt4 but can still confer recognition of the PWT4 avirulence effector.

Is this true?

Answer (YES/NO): NO